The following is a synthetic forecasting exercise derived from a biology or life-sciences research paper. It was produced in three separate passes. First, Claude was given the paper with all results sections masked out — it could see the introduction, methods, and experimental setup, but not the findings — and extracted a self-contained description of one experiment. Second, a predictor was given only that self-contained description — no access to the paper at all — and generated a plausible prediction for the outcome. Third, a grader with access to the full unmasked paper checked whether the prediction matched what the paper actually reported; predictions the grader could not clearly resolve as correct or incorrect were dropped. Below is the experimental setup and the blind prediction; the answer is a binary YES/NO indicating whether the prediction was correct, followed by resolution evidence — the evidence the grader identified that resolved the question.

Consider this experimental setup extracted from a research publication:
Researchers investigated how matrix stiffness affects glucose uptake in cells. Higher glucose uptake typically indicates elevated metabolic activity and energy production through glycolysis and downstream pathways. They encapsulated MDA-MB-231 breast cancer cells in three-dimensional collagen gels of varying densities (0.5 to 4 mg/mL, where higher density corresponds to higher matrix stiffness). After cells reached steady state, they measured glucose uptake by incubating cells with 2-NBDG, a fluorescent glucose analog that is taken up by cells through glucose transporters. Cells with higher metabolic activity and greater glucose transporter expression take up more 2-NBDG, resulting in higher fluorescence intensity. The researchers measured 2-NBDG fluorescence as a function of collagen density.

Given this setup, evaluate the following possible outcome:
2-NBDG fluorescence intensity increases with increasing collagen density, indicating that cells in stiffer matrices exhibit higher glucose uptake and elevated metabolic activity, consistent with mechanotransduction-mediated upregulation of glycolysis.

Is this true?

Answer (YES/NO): YES